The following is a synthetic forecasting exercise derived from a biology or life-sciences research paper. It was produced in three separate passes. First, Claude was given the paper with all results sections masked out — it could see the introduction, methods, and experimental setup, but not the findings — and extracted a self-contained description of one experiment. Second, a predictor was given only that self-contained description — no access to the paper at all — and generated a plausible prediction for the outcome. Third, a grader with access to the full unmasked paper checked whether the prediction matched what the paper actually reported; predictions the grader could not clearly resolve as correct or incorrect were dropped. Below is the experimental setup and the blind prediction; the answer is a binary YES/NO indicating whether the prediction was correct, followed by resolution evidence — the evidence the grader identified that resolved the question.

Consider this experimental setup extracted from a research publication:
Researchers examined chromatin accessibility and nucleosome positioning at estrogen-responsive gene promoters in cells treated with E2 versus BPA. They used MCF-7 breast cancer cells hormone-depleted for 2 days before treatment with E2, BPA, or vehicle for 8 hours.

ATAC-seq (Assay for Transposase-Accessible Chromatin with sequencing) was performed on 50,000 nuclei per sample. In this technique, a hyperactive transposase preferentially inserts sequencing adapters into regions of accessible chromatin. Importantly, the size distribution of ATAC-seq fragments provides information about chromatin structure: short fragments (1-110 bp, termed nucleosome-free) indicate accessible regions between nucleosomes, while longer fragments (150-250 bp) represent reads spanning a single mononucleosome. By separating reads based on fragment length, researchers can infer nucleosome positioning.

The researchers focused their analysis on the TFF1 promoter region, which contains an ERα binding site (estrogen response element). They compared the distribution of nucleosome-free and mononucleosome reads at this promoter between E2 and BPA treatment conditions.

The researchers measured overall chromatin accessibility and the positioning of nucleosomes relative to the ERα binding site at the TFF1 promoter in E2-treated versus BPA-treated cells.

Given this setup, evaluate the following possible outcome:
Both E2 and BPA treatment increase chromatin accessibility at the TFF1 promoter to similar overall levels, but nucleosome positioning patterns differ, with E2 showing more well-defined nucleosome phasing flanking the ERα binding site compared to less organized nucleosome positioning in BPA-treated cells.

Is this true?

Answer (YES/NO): NO